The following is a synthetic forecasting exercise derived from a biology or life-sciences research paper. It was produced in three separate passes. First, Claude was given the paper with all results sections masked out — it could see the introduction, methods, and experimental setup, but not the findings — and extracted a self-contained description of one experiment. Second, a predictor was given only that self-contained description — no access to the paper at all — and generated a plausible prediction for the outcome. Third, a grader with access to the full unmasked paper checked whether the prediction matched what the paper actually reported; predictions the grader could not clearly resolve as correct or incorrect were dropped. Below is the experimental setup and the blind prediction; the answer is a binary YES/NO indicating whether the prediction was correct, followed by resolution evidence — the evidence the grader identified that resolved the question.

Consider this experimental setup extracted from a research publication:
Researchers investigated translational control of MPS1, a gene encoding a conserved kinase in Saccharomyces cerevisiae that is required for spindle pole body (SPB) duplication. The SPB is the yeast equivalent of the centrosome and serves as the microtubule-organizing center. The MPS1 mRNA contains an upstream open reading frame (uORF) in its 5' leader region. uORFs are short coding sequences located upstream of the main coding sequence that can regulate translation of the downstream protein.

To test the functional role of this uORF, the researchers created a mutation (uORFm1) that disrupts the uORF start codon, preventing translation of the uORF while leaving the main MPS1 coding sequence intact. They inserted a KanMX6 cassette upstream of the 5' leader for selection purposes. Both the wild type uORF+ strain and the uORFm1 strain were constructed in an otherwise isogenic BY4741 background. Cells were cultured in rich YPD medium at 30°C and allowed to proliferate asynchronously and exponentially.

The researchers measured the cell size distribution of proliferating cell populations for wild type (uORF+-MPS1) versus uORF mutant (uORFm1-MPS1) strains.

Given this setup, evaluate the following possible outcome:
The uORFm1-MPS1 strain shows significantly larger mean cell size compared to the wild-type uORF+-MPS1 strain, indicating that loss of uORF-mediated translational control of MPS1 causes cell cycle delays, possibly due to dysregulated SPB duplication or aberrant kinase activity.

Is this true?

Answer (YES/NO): NO